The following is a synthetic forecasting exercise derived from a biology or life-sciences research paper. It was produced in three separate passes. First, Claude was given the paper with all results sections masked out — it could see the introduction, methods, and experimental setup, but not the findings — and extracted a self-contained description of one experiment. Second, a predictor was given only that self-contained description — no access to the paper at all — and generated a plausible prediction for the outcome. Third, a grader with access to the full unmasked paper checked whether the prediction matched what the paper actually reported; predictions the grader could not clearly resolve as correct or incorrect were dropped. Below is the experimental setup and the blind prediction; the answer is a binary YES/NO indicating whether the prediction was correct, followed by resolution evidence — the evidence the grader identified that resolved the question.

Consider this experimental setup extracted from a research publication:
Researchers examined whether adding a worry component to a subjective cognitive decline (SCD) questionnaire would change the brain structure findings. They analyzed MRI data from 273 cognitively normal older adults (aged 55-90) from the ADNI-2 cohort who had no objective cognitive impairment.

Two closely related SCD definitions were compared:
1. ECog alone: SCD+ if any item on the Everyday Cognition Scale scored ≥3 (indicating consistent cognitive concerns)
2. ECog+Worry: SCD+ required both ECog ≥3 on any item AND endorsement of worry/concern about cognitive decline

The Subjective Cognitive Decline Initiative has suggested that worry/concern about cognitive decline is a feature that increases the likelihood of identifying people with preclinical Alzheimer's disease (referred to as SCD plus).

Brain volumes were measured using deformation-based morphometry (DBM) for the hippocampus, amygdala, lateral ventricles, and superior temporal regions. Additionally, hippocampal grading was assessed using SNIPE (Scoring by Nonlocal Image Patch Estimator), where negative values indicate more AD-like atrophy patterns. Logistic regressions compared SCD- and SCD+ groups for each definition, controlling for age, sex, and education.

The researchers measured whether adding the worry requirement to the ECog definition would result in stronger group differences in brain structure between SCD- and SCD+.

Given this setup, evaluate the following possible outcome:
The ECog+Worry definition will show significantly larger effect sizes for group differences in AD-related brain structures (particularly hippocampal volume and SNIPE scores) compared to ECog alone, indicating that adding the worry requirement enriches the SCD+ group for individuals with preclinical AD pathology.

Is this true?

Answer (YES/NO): NO